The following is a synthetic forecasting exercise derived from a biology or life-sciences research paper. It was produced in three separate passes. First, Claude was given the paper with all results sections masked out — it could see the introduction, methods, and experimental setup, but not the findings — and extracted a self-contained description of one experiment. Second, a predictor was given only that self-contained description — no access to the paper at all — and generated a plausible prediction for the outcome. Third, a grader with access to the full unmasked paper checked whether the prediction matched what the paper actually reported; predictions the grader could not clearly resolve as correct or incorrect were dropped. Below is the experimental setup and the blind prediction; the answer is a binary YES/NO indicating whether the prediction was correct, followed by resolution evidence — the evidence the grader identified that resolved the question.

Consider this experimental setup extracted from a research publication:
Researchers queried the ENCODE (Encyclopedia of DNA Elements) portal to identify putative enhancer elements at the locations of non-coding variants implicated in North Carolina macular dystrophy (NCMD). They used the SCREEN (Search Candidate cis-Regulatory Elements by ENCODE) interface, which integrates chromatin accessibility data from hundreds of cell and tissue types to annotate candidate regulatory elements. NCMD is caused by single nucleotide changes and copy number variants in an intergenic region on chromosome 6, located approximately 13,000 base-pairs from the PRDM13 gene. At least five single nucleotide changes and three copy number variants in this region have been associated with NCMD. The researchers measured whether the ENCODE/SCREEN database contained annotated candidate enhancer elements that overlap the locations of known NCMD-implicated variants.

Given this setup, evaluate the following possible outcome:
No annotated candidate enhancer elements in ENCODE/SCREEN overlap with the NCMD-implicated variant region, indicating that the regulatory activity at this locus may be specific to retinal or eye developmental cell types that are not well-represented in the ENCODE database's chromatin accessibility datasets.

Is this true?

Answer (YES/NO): NO